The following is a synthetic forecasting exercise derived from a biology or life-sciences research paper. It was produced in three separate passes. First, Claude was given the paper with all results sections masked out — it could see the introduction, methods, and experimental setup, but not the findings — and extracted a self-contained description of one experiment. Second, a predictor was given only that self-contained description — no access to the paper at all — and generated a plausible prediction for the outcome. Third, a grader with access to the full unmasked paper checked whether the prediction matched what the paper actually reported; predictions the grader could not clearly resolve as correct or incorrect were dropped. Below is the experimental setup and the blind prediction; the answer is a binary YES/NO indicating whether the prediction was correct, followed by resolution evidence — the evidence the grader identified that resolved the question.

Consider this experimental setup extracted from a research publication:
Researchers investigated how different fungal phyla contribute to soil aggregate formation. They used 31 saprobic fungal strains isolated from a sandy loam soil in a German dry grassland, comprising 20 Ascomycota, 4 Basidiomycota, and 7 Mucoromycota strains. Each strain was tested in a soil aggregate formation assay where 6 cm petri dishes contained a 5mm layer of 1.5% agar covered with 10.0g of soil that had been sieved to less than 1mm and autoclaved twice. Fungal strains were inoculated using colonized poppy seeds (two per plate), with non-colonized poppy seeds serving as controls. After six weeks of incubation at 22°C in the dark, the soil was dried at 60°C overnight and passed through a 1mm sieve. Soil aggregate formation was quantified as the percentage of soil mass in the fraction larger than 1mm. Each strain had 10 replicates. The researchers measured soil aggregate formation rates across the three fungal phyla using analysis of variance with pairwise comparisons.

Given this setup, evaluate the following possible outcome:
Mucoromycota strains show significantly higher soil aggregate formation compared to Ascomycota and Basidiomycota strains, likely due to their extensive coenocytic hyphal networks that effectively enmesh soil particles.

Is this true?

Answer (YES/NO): NO